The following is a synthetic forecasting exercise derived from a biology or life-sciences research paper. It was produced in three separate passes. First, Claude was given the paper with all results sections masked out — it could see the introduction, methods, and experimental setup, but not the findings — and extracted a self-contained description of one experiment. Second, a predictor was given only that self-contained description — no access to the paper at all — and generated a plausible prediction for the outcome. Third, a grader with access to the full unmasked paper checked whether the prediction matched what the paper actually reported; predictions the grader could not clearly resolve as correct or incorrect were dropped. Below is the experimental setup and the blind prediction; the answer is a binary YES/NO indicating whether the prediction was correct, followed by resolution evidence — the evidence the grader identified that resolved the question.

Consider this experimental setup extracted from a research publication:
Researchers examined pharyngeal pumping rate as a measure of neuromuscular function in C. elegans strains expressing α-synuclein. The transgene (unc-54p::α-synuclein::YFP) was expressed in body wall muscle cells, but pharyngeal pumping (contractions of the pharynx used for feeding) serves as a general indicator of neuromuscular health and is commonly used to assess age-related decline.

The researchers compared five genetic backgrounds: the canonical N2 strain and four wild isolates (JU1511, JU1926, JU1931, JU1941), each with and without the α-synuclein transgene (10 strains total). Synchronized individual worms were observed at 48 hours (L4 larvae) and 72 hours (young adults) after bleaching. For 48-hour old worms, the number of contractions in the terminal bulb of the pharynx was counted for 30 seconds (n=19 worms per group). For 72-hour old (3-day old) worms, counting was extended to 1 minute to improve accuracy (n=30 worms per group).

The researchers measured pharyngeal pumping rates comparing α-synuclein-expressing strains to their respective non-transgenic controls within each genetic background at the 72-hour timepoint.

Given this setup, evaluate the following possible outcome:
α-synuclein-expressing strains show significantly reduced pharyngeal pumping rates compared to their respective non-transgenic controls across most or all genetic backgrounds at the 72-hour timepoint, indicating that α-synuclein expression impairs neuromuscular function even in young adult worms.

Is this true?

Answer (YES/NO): YES